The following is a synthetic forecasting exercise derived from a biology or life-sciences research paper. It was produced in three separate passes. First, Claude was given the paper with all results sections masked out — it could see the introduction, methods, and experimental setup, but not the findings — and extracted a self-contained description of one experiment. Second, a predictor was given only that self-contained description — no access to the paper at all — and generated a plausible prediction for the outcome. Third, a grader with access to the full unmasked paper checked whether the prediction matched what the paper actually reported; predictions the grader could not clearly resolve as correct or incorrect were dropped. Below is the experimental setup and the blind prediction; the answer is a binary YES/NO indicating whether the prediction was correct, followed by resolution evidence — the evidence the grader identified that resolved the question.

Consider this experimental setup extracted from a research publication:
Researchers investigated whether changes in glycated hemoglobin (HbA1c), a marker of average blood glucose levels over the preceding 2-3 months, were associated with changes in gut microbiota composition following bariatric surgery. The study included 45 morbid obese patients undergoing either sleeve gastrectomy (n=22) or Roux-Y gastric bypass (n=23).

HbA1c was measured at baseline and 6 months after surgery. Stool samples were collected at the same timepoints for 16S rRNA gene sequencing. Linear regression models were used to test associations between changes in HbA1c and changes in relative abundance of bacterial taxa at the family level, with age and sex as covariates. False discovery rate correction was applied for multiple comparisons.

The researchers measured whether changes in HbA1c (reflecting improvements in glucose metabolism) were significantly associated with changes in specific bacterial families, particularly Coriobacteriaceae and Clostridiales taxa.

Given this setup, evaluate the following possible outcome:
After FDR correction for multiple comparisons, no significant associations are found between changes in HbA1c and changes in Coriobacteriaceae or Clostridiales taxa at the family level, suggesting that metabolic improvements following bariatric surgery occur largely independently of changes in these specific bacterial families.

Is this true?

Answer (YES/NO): NO